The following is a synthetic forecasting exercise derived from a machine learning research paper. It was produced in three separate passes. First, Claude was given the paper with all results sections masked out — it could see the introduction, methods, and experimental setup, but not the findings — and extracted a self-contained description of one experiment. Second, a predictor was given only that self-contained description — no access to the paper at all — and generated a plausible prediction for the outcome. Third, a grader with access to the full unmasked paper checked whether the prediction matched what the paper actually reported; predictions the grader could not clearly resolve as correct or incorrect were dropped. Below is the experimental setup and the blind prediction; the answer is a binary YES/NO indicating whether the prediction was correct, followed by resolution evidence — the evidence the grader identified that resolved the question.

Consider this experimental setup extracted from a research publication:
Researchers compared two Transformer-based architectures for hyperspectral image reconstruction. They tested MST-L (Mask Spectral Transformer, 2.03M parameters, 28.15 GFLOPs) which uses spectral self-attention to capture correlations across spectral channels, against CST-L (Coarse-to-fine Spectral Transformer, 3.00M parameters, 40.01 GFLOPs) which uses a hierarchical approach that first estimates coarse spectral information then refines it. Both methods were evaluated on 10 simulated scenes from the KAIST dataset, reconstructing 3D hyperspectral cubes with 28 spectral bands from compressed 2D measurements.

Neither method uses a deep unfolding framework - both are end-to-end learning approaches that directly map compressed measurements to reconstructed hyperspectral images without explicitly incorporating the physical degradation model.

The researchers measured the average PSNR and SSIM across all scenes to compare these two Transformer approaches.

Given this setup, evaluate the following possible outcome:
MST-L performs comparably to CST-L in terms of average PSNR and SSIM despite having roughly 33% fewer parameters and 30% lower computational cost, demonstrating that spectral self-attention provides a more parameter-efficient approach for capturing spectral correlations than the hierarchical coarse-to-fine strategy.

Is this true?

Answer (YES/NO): NO